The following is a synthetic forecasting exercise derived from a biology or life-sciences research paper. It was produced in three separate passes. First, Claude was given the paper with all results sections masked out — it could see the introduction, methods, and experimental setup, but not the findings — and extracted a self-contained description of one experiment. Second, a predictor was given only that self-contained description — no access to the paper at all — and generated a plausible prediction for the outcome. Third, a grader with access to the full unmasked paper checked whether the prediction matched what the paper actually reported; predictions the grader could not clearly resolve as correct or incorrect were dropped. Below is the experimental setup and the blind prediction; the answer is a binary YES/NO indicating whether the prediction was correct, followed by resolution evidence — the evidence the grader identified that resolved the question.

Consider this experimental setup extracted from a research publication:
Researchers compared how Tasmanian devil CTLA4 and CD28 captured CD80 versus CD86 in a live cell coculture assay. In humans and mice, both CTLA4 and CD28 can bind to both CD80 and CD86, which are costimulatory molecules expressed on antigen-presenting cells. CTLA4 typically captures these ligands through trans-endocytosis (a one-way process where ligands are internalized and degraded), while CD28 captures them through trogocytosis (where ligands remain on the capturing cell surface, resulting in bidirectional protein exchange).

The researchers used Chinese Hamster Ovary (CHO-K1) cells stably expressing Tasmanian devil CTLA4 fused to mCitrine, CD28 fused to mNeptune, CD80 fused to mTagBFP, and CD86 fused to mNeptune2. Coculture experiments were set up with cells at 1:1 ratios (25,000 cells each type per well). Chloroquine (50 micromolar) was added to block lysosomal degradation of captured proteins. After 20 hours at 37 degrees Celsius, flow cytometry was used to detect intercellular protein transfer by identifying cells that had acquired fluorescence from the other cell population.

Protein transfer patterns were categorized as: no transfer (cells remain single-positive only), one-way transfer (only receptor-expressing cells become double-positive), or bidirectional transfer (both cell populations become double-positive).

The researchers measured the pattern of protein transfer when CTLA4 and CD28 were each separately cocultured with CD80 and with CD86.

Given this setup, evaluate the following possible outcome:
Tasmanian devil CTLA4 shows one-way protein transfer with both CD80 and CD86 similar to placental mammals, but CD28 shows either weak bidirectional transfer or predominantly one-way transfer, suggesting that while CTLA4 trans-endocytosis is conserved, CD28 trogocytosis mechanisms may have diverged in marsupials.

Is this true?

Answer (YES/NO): NO